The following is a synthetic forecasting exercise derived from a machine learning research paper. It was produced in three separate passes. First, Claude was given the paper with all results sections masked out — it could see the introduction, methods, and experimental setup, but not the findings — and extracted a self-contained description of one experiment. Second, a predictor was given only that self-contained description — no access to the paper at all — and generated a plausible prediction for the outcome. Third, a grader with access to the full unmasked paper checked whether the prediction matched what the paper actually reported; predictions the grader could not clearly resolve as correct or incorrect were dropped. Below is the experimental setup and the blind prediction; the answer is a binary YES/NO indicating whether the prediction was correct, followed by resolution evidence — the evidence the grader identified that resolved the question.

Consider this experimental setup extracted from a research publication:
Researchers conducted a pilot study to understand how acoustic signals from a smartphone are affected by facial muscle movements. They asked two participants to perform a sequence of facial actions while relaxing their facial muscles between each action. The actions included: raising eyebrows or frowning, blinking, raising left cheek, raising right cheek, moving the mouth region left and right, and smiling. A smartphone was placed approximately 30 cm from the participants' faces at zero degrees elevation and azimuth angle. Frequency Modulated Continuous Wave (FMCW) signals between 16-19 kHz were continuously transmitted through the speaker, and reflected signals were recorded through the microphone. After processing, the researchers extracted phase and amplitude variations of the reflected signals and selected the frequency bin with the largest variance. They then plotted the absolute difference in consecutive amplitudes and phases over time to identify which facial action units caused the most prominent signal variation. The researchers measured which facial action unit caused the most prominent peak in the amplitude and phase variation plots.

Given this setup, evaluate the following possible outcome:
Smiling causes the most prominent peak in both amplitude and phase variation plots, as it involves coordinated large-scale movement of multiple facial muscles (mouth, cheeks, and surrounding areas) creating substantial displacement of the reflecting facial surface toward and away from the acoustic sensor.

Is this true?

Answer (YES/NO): NO